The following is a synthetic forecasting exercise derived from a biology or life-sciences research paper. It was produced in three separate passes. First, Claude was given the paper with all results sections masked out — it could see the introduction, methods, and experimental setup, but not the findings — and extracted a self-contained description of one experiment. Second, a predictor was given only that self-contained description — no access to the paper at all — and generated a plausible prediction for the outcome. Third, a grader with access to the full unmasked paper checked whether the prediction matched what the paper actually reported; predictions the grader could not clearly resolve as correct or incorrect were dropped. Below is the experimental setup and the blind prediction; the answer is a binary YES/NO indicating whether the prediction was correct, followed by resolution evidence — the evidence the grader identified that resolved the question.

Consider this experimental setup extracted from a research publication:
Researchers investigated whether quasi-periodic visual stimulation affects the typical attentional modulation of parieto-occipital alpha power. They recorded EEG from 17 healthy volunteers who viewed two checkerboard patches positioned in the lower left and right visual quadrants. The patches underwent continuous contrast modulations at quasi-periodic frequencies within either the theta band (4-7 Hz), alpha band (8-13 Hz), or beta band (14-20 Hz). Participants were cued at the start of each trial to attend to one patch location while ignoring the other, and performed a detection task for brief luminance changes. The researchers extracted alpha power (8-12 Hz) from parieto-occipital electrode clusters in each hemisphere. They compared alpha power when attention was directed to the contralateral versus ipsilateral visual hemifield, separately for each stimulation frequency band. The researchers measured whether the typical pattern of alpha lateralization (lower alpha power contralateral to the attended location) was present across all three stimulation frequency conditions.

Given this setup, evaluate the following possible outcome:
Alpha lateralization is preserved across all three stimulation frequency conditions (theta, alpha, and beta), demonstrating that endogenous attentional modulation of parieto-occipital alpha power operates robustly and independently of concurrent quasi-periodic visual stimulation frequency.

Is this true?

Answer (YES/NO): YES